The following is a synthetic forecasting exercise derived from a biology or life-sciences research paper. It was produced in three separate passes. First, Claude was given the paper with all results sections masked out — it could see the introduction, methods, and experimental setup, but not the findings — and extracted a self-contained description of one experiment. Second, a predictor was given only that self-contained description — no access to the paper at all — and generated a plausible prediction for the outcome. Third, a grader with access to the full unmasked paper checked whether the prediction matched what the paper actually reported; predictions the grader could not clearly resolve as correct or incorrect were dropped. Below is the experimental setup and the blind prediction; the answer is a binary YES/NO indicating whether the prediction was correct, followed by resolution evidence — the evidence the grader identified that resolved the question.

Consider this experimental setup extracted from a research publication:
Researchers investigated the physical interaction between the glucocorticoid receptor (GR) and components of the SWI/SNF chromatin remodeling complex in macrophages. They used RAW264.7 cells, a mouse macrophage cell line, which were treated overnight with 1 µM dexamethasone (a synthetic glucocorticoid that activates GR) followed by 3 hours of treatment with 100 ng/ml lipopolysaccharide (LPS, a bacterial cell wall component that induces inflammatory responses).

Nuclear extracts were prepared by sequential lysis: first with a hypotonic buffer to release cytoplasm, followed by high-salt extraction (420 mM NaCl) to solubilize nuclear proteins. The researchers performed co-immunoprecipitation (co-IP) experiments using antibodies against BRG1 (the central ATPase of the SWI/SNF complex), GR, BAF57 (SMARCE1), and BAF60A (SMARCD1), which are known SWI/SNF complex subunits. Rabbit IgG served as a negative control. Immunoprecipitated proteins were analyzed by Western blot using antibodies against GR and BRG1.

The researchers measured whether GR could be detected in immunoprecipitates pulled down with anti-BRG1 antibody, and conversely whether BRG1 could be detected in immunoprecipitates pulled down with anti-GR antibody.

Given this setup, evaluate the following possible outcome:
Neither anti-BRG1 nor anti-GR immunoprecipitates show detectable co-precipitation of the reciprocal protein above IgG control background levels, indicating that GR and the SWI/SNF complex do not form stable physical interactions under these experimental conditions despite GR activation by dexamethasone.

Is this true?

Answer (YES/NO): NO